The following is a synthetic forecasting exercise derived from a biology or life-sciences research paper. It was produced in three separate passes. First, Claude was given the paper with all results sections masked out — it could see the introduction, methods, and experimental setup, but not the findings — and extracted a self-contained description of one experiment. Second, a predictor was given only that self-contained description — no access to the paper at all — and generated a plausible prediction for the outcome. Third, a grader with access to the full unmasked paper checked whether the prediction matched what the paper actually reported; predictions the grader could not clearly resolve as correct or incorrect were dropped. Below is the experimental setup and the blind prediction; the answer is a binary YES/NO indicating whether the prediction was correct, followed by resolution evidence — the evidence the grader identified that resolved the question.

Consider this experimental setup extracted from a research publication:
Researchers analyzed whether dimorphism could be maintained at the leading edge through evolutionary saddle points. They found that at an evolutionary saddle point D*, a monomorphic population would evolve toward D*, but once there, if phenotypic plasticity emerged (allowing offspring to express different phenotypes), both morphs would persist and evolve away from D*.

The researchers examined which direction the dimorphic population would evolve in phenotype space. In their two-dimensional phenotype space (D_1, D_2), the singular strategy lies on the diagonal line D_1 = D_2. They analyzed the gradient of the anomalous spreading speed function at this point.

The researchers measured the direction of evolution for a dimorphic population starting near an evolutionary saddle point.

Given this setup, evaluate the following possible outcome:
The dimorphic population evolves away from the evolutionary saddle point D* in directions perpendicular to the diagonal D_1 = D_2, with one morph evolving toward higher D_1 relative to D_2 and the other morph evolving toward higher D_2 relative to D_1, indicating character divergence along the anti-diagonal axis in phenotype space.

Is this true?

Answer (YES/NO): YES